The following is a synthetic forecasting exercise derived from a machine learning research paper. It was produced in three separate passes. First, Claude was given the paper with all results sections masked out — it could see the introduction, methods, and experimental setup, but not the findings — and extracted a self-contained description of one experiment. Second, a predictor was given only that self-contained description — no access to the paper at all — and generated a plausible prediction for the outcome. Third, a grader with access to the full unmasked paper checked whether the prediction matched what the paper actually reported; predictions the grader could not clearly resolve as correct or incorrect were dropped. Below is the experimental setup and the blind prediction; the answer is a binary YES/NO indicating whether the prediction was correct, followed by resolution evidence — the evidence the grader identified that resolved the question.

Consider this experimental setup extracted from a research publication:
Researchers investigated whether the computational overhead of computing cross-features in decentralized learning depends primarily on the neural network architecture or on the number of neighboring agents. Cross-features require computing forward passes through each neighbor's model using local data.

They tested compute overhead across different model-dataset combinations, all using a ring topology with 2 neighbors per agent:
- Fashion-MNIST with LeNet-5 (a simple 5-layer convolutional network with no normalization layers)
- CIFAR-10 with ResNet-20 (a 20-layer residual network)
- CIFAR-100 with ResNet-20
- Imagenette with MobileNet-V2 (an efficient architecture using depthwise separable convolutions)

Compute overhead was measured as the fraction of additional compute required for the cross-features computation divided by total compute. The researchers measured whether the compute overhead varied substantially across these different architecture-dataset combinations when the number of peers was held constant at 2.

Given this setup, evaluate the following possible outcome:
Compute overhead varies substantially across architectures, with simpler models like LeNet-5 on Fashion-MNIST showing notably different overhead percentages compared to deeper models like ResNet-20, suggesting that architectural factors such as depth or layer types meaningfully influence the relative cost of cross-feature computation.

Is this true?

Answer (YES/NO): NO